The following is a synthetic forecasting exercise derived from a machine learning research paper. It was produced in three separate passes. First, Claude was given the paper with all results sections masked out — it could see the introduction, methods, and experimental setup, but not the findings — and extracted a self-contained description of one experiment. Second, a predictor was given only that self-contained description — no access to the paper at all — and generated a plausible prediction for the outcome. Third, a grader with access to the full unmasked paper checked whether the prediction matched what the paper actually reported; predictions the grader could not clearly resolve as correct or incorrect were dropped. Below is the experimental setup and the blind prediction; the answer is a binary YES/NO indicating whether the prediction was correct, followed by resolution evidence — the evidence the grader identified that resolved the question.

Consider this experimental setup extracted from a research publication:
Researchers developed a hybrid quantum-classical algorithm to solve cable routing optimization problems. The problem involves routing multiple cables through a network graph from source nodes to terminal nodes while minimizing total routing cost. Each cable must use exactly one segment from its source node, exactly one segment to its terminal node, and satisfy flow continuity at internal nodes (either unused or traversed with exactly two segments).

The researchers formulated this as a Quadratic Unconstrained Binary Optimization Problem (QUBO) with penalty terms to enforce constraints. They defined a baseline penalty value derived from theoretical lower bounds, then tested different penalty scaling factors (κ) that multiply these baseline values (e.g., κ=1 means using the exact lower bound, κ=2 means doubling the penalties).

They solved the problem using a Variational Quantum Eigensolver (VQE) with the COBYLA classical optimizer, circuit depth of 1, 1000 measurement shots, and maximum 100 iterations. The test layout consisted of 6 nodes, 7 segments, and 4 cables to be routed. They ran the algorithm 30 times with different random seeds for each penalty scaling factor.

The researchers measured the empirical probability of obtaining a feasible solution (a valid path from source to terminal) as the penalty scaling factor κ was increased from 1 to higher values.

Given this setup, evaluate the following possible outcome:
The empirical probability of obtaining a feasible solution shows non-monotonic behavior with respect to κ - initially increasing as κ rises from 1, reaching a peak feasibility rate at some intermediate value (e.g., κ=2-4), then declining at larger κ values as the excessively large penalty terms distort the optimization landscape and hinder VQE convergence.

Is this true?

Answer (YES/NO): NO